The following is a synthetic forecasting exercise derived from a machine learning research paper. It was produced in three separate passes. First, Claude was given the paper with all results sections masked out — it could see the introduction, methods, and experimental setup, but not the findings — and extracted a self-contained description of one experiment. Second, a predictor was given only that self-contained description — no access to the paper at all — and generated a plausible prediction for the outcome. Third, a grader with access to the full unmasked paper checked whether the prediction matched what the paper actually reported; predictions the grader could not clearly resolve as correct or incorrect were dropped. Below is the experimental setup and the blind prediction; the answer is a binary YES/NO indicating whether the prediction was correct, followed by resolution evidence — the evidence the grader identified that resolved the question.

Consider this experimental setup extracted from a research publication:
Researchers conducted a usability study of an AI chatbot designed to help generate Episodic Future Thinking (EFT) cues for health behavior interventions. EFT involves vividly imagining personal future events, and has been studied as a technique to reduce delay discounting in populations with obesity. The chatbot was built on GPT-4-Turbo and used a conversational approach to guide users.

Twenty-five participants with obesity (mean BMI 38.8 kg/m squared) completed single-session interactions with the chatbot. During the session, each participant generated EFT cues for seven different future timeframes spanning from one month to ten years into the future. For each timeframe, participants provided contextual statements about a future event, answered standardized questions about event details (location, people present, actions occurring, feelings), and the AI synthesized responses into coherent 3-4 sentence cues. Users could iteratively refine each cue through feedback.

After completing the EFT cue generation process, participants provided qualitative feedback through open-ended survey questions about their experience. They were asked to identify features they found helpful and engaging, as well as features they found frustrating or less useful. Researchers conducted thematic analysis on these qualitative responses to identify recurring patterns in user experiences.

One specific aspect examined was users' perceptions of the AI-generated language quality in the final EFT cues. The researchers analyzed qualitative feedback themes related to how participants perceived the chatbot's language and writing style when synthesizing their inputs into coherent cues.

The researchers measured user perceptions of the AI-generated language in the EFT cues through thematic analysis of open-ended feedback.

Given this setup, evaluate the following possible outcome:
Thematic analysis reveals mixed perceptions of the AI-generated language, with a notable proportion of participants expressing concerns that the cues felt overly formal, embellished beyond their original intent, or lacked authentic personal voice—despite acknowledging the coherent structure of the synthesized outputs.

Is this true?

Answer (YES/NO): YES